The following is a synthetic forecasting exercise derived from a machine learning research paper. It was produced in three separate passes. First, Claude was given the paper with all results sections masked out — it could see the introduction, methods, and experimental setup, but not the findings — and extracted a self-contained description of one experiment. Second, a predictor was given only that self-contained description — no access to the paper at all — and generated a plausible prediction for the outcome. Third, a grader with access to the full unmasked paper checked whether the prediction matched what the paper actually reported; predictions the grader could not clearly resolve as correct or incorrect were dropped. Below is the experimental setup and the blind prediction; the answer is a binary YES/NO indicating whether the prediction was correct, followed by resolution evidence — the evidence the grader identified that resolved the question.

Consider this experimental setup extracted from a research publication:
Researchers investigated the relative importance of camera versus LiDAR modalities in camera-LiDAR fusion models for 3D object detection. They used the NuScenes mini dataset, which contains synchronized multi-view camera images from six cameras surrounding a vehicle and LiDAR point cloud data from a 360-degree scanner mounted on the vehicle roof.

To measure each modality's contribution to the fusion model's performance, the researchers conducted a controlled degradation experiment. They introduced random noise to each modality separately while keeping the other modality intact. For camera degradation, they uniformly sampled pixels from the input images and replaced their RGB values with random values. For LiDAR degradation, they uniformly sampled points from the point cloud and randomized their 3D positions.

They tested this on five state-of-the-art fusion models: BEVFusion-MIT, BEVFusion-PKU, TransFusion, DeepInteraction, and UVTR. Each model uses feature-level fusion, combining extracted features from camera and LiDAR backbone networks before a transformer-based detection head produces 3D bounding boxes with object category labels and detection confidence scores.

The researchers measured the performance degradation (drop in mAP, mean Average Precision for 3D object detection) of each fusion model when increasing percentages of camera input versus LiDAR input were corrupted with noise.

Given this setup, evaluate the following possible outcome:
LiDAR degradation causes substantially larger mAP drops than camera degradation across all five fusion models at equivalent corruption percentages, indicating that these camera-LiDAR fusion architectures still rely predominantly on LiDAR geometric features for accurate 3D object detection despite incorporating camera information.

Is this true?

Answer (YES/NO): YES